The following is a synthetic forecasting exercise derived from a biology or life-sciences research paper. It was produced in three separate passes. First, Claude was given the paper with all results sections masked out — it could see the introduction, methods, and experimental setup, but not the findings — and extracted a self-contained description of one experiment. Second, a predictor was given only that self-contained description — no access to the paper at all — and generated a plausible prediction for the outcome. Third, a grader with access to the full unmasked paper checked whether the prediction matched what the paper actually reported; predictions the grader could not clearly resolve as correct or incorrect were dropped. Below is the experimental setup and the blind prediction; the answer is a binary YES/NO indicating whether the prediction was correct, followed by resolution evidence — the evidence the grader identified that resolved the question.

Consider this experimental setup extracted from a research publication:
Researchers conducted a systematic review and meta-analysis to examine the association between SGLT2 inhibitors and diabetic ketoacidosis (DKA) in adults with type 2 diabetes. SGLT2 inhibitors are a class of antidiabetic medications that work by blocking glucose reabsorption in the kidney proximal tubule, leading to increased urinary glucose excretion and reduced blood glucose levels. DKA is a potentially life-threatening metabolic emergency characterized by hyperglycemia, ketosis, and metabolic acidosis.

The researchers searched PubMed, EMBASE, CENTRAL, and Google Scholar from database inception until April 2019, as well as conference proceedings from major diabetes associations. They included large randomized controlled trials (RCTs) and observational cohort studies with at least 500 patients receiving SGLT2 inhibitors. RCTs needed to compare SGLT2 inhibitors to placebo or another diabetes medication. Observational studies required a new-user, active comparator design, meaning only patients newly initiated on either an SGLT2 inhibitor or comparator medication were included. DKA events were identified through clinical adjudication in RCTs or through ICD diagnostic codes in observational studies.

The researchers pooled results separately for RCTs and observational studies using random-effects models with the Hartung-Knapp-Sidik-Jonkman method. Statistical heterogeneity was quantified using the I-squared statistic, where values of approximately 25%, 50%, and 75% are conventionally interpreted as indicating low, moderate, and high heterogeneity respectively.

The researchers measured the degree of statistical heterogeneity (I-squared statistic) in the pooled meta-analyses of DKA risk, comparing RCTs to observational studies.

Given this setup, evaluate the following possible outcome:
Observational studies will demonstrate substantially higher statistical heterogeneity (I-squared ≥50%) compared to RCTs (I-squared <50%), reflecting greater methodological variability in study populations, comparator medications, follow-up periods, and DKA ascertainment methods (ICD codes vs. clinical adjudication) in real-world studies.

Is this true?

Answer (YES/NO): NO